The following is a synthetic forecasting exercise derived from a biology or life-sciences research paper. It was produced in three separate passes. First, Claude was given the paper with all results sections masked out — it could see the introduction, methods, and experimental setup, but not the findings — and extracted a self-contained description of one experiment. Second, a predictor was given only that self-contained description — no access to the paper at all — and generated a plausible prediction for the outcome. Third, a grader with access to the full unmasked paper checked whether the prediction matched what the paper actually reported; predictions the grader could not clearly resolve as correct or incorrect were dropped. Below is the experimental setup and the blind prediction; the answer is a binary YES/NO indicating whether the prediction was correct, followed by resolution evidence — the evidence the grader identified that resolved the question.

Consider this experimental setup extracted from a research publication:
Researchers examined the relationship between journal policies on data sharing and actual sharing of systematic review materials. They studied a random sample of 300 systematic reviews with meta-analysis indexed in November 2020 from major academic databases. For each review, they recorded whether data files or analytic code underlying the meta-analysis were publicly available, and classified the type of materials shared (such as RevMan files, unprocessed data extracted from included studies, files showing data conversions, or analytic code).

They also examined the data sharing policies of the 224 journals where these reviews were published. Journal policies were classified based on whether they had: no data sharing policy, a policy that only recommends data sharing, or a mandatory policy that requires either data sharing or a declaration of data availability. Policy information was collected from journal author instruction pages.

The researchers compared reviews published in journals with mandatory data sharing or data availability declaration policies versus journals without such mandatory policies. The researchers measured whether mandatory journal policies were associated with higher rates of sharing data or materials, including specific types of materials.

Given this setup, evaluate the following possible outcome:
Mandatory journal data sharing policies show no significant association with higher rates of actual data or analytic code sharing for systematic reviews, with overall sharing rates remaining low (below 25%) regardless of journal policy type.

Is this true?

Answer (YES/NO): NO